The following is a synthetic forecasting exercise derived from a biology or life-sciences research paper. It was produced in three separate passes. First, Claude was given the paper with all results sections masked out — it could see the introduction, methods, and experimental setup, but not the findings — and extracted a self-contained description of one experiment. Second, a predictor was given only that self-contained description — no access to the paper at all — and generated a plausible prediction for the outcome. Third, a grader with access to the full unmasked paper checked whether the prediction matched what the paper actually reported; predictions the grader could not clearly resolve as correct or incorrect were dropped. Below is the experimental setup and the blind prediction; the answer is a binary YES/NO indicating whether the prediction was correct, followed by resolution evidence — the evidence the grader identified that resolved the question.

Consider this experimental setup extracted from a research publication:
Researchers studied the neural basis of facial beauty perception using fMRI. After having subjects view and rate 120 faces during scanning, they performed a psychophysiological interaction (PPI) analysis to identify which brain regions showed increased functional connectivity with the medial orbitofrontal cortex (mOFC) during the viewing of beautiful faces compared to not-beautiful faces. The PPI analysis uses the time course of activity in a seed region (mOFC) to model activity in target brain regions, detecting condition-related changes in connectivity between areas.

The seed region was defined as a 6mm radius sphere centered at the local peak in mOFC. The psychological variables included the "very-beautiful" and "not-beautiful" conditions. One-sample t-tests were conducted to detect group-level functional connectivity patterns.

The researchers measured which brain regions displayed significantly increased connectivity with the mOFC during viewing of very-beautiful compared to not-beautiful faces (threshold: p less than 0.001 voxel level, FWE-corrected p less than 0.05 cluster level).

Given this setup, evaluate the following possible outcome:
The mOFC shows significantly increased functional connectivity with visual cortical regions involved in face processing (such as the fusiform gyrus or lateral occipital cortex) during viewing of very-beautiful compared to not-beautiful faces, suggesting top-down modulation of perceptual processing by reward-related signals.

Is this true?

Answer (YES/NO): YES